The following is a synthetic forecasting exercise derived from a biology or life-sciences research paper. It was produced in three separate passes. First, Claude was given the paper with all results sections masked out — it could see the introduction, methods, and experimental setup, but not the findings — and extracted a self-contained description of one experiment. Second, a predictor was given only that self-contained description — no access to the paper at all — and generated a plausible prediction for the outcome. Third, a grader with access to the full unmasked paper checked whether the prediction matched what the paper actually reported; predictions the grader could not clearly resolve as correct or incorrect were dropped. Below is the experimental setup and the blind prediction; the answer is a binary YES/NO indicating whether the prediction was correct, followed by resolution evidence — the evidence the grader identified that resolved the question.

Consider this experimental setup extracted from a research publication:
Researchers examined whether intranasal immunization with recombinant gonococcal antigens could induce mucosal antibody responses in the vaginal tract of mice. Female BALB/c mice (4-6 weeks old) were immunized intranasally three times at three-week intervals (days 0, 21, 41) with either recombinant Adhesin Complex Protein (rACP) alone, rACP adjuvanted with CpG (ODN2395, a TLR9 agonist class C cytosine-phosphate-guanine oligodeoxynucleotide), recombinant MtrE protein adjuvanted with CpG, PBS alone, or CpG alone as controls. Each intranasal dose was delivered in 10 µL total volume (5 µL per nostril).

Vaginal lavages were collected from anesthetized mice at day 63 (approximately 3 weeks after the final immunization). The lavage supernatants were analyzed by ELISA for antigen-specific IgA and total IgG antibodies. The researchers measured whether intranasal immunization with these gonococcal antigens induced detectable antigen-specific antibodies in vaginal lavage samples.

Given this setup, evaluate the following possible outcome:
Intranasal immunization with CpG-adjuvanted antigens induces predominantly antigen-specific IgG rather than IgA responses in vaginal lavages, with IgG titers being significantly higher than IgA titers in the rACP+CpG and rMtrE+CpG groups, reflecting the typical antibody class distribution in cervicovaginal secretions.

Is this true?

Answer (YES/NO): NO